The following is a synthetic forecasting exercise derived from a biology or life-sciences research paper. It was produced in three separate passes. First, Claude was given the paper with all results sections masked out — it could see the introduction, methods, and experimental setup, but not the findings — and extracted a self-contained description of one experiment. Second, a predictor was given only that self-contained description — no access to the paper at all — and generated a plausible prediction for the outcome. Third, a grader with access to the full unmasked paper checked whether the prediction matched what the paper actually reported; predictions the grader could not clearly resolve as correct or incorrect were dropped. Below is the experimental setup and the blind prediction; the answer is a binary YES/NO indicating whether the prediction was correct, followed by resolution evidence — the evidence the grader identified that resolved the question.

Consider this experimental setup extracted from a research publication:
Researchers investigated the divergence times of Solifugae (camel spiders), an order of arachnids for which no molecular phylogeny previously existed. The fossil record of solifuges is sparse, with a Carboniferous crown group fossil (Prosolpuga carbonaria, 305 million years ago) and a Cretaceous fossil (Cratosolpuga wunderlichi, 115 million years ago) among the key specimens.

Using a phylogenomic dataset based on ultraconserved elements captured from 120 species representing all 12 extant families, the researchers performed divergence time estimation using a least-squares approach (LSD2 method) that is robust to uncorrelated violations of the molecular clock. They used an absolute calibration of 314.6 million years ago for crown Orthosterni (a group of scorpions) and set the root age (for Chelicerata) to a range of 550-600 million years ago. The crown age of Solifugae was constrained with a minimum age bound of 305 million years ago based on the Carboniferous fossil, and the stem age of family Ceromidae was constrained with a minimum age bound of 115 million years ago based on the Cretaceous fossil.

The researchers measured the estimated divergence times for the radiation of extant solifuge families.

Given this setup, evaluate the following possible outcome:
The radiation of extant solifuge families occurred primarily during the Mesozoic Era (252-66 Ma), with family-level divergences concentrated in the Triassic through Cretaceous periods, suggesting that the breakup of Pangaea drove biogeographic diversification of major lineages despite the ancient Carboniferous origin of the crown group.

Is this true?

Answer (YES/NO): NO